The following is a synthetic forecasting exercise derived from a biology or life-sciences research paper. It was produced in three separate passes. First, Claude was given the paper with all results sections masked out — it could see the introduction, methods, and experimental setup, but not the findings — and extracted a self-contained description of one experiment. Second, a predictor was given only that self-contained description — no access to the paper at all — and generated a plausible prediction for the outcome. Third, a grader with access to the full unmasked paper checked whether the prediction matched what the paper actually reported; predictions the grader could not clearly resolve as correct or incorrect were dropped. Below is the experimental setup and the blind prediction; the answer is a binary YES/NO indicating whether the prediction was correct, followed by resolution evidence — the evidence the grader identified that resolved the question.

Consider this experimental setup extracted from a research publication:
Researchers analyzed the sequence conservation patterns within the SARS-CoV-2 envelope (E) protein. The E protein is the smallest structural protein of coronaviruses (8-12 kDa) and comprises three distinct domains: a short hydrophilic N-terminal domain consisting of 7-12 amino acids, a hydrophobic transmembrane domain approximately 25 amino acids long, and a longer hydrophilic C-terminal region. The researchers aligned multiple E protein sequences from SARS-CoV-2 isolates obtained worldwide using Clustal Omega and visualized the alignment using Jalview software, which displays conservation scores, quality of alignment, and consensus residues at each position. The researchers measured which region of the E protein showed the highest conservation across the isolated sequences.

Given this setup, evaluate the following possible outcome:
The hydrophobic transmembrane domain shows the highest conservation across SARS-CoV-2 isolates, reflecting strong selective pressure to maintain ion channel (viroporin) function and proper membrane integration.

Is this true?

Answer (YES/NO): NO